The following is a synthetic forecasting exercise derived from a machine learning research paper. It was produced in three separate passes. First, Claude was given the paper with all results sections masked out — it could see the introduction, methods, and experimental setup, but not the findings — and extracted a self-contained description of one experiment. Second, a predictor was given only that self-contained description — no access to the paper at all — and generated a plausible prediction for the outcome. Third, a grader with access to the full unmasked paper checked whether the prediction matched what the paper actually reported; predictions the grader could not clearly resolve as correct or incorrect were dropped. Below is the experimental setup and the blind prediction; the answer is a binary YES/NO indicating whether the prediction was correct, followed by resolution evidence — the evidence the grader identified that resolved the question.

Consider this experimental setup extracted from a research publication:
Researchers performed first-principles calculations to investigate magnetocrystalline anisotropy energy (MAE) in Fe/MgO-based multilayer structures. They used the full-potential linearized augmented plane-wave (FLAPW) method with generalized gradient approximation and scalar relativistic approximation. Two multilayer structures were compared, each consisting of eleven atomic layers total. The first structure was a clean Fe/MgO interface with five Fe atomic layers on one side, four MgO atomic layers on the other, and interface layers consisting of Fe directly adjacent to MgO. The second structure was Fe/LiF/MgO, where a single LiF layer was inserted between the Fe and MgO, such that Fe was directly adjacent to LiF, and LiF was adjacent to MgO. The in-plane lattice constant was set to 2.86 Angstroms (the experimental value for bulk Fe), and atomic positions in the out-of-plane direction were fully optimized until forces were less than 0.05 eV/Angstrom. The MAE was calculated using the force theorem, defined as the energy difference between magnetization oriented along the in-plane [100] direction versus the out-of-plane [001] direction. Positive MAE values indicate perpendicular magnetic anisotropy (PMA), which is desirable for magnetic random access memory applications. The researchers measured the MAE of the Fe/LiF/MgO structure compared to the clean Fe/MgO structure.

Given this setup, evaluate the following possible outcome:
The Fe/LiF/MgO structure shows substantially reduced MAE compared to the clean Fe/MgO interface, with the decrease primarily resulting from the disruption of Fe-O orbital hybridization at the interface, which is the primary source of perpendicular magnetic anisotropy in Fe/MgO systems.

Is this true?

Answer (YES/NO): NO